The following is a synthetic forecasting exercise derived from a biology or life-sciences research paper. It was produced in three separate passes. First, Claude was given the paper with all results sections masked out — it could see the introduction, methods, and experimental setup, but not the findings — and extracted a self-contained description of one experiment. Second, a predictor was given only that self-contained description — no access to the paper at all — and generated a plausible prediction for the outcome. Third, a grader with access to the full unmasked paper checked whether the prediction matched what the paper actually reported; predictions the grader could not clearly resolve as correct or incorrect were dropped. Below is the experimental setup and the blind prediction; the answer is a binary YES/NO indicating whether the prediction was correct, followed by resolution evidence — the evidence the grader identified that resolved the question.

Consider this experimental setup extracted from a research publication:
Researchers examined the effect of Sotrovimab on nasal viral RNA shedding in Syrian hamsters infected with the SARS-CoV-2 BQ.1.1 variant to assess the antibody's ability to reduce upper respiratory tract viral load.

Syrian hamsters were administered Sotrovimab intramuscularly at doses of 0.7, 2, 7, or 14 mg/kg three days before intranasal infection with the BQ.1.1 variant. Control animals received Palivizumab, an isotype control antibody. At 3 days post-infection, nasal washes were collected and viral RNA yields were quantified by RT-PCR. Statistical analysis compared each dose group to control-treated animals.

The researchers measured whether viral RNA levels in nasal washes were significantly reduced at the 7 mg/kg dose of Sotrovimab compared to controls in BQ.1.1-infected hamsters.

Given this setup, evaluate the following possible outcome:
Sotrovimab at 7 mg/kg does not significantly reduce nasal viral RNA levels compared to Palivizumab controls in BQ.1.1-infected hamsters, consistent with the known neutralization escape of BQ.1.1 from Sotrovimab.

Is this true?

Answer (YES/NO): YES